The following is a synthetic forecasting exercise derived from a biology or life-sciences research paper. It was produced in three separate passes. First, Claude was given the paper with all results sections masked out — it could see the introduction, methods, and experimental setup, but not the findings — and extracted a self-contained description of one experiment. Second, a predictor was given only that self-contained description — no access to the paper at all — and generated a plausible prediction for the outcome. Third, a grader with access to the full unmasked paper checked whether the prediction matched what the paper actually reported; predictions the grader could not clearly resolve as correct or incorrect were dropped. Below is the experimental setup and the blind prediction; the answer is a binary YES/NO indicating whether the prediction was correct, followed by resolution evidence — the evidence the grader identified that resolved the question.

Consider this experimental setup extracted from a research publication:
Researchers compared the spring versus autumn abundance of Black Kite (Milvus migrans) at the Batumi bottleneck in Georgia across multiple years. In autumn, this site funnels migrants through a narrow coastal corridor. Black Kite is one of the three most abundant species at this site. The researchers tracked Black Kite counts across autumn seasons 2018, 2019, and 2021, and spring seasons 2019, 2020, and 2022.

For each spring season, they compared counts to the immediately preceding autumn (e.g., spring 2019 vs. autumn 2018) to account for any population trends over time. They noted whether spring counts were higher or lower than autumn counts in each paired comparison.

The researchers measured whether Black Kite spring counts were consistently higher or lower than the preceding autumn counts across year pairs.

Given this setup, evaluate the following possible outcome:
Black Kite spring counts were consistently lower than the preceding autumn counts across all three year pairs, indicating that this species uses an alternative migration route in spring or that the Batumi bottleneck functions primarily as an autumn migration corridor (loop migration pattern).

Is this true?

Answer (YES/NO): NO